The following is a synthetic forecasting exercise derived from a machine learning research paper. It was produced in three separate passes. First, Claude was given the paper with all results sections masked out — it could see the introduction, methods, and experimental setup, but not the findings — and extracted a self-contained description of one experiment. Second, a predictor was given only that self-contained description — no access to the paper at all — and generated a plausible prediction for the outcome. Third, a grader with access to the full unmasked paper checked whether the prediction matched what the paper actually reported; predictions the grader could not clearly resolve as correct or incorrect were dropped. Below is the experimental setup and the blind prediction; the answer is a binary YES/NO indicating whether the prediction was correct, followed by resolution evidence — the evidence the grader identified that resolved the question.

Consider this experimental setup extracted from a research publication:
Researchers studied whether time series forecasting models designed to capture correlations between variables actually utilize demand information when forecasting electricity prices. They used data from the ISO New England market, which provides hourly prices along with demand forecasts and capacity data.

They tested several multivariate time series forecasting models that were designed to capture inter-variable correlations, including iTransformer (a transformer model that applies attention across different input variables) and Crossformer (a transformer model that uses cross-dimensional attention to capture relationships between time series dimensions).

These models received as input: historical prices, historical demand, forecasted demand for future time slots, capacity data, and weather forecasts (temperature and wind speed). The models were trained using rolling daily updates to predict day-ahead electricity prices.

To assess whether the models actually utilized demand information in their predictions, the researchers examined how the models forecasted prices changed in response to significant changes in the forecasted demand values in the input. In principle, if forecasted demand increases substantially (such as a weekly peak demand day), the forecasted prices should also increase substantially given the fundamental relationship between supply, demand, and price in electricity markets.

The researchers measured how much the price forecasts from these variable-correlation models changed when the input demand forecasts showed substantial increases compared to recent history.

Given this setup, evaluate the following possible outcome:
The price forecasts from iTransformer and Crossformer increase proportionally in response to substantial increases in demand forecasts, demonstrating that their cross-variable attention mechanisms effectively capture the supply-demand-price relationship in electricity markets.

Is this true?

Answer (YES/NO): NO